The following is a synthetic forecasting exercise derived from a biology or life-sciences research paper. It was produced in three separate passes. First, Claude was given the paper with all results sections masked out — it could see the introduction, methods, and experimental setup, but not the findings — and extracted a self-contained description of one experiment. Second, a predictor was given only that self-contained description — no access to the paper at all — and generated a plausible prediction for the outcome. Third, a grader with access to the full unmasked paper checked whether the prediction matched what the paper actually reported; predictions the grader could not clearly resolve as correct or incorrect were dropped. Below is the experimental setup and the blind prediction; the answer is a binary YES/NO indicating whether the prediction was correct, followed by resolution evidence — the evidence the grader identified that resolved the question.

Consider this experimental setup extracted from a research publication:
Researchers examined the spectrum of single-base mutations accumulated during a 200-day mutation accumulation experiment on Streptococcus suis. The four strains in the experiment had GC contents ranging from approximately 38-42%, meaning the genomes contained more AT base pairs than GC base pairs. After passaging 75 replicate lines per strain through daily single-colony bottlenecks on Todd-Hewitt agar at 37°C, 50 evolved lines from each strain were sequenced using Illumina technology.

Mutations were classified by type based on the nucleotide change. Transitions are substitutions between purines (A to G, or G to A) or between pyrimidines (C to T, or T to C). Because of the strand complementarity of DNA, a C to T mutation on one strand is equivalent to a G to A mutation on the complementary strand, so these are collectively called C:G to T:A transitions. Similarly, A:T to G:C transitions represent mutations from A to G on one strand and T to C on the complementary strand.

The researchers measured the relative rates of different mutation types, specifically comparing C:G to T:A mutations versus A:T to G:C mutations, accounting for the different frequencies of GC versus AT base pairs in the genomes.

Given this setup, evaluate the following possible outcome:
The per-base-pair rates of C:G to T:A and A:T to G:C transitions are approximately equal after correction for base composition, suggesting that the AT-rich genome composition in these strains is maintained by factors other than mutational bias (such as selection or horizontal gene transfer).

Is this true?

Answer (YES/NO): NO